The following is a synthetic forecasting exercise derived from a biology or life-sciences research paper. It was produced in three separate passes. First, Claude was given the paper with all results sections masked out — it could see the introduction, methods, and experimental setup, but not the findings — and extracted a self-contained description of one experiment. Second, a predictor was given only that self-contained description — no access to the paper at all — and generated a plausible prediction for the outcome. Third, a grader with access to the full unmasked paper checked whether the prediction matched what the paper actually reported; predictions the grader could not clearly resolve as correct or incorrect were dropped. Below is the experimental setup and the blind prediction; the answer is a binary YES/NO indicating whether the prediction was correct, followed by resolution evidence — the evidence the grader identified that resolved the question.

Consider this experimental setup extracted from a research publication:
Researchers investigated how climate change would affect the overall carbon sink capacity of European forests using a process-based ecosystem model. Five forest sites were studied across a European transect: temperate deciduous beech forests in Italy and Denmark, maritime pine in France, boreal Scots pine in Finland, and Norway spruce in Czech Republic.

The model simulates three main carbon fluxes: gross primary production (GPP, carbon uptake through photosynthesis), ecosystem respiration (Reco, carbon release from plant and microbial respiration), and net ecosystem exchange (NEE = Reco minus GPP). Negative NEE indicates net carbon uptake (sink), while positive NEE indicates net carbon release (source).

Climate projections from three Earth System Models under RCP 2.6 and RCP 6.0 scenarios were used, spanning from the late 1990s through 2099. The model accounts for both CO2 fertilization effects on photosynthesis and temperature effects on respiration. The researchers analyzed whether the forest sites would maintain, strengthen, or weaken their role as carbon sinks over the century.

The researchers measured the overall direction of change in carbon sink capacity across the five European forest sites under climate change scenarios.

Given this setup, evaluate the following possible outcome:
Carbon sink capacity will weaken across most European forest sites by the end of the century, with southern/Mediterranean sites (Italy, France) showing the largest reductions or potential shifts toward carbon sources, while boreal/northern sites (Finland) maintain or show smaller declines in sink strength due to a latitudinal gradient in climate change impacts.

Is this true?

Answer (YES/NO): NO